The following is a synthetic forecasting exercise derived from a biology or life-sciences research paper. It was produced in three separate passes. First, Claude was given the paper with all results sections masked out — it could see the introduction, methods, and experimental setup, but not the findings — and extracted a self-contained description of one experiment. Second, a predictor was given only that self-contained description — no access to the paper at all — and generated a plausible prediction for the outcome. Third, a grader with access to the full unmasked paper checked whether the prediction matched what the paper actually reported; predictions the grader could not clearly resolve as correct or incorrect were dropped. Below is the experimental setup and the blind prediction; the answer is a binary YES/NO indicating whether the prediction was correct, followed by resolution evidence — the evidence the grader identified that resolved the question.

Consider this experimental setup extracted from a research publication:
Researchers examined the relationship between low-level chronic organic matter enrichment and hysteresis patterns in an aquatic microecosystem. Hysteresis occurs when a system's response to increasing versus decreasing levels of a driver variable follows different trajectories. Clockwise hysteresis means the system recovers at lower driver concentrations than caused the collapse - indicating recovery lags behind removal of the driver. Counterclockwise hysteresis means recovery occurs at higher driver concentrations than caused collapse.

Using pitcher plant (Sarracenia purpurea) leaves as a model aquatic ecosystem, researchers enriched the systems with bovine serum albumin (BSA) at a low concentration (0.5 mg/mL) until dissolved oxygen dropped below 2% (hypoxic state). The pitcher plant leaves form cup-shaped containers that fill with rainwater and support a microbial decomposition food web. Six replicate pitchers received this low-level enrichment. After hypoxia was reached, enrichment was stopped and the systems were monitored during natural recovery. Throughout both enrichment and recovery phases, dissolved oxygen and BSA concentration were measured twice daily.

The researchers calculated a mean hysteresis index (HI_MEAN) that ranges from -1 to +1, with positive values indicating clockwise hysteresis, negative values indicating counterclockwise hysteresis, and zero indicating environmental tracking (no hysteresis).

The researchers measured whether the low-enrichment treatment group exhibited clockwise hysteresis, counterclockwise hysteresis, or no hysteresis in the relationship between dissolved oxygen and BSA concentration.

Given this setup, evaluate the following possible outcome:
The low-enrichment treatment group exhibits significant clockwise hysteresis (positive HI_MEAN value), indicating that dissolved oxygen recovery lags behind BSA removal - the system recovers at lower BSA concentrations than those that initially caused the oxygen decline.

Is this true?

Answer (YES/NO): YES